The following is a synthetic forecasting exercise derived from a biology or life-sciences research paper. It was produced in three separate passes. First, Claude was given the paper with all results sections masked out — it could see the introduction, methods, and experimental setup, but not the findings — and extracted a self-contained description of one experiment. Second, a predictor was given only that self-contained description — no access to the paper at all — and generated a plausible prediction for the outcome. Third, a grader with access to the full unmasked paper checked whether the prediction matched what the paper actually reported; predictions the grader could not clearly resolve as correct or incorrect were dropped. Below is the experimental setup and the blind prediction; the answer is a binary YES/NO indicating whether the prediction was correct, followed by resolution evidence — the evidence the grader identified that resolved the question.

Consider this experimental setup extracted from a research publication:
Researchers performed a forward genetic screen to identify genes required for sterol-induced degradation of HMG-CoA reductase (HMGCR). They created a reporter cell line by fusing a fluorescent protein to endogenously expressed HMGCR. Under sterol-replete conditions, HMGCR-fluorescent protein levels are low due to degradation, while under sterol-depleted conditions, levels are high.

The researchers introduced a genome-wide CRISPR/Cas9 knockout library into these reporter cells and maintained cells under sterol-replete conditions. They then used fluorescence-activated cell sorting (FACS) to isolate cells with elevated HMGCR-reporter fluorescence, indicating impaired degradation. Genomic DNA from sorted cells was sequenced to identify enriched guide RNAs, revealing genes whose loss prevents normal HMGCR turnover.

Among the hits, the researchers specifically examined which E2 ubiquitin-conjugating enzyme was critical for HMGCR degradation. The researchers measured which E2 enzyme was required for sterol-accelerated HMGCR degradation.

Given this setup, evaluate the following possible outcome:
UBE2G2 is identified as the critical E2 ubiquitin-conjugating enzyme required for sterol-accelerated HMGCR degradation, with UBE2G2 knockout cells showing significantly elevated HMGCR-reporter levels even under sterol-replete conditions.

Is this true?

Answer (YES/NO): YES